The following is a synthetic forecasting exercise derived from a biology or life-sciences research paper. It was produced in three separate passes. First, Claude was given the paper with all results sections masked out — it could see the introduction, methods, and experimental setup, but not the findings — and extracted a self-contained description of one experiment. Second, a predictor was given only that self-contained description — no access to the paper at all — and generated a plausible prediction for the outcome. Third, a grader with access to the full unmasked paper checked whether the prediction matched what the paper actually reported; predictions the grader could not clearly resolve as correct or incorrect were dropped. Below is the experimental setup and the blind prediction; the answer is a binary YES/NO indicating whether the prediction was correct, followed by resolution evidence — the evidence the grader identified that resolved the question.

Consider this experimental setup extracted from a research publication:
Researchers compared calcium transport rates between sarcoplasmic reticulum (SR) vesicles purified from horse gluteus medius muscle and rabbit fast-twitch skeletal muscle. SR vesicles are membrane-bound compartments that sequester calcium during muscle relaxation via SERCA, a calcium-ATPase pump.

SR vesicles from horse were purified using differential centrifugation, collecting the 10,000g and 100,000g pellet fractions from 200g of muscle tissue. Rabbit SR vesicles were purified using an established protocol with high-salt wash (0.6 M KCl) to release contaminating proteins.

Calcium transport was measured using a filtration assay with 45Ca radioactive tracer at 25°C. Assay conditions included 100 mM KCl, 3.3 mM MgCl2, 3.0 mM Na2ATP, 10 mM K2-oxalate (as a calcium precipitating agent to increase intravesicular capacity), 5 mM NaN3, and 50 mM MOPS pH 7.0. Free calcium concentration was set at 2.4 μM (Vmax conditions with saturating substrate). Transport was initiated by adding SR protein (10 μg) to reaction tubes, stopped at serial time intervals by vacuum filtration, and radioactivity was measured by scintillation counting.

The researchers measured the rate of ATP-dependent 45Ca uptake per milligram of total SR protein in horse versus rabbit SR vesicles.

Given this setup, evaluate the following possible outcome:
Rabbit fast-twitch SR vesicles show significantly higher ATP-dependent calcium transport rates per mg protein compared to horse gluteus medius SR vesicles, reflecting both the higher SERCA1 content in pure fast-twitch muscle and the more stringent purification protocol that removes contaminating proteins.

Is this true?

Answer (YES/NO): NO